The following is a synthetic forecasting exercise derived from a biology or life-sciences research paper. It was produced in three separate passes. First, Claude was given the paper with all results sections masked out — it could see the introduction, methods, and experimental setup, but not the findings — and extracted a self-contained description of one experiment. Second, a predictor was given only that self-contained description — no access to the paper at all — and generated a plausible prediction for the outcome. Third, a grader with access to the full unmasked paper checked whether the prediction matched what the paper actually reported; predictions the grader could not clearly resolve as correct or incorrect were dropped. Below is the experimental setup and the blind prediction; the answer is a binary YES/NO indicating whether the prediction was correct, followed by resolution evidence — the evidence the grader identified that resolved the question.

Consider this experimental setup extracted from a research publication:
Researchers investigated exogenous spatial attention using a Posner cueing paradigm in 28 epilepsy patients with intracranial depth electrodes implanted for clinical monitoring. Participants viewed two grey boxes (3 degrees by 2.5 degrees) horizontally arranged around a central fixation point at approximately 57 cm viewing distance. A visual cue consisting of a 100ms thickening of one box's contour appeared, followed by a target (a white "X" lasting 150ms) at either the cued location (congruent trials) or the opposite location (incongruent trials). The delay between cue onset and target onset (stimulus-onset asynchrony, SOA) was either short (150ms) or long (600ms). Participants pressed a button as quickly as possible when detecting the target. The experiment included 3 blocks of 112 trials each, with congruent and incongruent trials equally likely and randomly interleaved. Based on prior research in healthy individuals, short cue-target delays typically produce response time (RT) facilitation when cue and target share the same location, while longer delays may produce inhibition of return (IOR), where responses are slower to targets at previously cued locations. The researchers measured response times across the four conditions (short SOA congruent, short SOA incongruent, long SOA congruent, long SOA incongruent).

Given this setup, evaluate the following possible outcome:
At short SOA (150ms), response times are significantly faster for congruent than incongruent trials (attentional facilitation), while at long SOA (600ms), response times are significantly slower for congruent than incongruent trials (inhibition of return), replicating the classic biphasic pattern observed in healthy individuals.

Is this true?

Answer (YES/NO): NO